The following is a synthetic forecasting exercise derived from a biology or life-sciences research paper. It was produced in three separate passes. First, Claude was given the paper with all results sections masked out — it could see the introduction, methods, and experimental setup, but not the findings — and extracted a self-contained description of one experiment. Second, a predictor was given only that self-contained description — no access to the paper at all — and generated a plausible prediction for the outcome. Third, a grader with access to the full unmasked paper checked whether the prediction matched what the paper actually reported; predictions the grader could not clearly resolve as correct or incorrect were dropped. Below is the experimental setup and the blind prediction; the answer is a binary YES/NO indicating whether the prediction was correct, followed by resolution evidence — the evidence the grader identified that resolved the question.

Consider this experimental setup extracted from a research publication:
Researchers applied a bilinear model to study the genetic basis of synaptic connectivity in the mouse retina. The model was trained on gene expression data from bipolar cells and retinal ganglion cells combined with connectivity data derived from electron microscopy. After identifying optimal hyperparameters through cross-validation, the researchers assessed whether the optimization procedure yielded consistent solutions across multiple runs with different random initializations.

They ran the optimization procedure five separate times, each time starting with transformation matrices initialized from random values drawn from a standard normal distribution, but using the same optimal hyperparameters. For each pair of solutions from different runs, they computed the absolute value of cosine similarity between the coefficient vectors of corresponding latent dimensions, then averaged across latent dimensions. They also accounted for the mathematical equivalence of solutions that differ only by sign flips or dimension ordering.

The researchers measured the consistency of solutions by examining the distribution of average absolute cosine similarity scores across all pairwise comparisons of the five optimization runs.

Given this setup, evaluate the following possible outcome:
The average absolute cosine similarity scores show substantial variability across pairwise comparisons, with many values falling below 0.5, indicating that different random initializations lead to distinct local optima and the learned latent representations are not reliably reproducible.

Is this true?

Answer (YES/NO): NO